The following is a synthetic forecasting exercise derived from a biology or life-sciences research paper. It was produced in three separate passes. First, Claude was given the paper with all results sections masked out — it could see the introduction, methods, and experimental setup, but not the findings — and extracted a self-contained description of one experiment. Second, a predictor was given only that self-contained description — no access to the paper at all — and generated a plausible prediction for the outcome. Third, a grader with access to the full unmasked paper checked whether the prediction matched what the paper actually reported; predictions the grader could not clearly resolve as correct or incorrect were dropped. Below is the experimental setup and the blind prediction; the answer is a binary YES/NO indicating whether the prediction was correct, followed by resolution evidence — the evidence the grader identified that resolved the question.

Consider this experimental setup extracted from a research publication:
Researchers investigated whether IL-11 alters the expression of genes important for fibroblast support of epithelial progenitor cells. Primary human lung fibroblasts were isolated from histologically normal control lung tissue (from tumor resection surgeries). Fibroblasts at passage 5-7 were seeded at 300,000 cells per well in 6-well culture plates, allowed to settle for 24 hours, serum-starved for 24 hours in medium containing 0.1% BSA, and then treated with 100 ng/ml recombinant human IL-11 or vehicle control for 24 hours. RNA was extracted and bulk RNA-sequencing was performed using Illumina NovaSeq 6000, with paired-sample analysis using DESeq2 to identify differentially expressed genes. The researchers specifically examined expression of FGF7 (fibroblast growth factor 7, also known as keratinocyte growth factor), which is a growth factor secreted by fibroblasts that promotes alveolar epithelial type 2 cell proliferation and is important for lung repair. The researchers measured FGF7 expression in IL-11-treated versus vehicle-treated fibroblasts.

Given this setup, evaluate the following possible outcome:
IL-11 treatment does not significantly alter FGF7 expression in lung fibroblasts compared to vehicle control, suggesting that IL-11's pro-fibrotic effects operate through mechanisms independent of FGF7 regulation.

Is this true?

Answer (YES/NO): YES